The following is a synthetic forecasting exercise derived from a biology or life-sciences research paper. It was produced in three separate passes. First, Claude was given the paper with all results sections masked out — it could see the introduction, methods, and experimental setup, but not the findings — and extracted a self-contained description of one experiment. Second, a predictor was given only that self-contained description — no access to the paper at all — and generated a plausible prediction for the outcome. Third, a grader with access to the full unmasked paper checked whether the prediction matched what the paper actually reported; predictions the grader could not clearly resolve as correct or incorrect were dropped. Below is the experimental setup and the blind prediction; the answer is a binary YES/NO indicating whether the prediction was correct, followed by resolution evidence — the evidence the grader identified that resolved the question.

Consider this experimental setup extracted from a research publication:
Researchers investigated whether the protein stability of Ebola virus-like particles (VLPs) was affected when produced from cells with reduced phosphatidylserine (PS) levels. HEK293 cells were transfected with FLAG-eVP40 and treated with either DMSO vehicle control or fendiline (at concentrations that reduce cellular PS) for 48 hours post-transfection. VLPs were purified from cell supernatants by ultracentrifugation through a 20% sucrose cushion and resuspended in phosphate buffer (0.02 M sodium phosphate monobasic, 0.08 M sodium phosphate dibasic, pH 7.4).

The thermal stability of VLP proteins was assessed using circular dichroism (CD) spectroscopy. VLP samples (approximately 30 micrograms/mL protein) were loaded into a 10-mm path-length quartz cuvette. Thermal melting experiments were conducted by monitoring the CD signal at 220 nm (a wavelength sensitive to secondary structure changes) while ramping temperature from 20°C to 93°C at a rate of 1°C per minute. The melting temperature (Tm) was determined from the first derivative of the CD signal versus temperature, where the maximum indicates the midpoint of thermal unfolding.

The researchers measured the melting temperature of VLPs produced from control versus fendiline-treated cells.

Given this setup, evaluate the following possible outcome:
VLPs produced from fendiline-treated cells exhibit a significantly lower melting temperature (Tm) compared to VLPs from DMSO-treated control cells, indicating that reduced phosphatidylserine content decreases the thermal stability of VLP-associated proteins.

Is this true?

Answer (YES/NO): NO